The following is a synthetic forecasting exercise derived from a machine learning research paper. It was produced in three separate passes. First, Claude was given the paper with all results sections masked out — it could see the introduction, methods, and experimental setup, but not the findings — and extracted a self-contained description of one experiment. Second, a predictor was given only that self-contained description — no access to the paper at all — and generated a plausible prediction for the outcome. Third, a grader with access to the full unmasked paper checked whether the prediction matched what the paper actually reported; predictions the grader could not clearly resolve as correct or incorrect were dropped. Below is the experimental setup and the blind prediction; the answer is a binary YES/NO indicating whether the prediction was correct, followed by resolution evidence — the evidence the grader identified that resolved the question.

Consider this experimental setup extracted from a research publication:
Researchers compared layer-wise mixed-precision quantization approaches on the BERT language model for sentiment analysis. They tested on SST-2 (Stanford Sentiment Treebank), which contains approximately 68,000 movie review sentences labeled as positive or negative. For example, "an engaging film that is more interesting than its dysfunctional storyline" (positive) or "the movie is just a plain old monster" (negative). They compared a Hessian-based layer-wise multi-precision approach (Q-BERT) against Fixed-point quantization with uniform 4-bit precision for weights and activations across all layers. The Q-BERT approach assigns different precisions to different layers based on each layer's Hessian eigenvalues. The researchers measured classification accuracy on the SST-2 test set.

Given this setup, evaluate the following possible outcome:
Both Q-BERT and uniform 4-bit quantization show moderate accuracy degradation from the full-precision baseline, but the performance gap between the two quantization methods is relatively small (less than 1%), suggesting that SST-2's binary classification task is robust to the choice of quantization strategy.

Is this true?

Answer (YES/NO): YES